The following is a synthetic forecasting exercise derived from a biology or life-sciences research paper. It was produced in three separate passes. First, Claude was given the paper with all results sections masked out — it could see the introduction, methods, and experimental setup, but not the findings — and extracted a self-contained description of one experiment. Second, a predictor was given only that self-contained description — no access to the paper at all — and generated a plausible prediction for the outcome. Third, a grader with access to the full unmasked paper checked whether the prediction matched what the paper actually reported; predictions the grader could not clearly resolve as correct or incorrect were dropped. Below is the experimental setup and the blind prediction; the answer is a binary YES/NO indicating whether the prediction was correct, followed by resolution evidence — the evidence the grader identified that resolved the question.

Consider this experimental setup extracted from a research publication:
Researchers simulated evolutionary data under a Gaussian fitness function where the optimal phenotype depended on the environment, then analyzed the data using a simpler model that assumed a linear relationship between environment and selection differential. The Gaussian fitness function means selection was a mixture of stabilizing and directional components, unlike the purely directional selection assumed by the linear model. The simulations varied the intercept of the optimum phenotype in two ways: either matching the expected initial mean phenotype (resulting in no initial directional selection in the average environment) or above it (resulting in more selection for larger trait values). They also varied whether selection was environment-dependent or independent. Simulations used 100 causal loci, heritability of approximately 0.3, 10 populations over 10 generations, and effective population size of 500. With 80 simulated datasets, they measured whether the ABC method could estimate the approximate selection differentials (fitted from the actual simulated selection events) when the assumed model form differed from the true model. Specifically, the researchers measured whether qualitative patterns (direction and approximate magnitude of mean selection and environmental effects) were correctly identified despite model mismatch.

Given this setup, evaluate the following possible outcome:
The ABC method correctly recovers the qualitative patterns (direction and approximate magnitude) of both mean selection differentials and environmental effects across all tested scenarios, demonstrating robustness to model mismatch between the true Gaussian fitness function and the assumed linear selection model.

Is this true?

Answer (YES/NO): NO